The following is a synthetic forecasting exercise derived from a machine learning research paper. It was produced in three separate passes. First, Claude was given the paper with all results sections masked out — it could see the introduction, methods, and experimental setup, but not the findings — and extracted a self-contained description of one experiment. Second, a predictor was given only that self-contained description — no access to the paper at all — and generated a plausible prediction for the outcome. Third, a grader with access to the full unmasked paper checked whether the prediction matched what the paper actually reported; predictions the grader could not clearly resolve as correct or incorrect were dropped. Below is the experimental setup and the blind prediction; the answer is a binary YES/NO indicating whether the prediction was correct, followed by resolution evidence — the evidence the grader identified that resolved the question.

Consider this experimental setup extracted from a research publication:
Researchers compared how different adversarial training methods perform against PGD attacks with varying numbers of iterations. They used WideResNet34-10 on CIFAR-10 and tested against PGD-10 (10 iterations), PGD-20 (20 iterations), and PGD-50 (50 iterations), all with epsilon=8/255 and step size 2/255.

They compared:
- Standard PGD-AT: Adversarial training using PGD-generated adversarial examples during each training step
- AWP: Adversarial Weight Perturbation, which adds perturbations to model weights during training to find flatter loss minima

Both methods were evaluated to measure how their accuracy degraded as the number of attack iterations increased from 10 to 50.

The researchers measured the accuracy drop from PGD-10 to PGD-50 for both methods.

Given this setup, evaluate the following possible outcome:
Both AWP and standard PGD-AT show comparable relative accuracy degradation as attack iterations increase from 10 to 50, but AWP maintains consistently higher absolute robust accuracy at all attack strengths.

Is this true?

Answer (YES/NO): YES